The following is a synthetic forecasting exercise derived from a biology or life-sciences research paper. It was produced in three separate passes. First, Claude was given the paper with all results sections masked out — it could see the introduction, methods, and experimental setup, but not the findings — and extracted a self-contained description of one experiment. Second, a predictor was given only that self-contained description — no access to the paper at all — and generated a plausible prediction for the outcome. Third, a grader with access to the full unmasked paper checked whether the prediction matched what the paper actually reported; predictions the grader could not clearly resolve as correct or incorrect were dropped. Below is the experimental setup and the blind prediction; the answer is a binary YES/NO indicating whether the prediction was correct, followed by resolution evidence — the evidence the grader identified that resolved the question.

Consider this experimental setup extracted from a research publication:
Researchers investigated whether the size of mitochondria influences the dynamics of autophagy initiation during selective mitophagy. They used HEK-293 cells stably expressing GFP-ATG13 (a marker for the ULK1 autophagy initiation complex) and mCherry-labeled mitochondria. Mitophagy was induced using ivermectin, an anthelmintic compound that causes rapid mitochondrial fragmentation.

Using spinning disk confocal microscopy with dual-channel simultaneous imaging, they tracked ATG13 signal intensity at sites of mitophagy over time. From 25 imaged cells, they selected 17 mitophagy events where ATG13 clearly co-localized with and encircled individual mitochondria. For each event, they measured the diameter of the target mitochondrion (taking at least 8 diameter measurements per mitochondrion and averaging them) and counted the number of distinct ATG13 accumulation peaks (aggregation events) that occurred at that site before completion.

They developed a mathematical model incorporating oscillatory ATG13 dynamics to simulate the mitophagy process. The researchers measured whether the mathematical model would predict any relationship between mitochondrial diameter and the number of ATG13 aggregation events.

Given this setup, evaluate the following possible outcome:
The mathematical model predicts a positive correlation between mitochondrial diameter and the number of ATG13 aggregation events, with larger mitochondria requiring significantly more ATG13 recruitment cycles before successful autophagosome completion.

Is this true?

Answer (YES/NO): YES